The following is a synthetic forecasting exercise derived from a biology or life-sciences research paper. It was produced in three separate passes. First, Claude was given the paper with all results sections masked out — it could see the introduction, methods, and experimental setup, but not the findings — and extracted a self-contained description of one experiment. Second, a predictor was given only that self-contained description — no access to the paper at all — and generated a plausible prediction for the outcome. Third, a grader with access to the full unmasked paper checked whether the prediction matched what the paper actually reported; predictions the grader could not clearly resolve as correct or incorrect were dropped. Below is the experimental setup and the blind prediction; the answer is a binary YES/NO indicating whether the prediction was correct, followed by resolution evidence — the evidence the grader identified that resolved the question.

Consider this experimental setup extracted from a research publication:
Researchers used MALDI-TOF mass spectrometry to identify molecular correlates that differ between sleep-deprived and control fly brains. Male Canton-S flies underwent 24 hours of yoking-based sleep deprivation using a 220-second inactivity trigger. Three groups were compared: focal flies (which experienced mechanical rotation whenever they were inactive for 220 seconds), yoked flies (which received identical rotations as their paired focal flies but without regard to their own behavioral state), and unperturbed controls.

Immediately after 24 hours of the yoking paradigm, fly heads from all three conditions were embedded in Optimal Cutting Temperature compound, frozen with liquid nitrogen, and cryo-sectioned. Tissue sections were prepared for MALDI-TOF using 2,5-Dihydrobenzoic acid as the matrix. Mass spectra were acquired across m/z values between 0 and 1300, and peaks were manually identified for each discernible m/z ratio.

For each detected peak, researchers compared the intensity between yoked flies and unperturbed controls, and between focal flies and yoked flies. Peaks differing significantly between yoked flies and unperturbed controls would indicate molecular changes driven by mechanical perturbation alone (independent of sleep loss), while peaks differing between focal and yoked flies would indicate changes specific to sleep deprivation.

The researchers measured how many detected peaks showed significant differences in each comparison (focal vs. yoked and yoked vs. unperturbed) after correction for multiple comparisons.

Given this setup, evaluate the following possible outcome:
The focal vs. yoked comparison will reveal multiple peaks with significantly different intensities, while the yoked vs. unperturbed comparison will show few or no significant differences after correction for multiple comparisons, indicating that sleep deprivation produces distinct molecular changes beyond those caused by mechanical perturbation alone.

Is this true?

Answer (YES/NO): NO